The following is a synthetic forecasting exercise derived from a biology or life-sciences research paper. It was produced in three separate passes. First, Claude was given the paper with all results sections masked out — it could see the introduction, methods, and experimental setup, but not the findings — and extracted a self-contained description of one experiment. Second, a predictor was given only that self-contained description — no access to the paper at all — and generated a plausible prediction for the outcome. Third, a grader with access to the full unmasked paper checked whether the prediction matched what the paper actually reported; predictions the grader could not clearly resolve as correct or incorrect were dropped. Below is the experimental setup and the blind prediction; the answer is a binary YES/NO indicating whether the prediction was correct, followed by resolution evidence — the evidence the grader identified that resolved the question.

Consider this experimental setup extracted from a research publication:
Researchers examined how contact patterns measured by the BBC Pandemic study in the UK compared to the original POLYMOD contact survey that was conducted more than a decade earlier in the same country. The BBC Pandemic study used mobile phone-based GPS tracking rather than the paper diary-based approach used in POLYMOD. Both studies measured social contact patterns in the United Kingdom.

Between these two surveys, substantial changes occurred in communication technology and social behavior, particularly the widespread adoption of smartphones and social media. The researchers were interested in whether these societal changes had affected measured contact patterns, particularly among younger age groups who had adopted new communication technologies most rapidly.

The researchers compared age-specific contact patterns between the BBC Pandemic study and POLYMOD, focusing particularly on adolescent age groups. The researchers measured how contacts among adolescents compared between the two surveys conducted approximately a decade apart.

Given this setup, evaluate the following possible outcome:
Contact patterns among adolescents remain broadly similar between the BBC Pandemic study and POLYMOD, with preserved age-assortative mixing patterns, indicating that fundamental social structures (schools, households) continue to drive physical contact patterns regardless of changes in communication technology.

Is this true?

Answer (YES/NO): NO